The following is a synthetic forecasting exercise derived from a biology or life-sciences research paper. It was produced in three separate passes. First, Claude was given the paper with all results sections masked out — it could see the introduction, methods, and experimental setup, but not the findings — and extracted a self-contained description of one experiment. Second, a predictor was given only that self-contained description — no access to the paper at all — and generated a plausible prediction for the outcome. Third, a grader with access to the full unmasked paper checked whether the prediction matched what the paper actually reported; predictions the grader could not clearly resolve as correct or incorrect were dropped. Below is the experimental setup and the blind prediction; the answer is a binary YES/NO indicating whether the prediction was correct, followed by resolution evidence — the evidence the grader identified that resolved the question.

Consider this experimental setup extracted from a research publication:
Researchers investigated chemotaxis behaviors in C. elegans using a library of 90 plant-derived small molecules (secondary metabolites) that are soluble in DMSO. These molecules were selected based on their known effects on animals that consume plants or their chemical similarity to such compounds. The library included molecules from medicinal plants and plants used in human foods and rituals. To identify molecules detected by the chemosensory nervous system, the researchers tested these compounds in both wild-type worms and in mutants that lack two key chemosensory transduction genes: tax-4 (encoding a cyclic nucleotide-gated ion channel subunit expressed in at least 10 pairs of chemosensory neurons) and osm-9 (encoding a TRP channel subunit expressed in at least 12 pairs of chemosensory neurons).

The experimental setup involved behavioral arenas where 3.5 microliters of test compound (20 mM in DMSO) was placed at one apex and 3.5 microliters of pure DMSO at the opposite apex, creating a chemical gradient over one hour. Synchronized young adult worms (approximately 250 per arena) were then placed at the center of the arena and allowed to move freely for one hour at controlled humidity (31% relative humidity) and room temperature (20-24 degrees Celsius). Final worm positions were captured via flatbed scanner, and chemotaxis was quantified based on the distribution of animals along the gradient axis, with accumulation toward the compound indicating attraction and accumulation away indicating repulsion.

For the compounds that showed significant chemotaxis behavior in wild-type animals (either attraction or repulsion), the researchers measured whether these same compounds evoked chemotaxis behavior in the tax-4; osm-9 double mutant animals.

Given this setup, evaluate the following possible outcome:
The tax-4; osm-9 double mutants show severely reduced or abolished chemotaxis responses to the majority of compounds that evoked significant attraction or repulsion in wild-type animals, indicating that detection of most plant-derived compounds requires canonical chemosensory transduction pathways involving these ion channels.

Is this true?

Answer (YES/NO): YES